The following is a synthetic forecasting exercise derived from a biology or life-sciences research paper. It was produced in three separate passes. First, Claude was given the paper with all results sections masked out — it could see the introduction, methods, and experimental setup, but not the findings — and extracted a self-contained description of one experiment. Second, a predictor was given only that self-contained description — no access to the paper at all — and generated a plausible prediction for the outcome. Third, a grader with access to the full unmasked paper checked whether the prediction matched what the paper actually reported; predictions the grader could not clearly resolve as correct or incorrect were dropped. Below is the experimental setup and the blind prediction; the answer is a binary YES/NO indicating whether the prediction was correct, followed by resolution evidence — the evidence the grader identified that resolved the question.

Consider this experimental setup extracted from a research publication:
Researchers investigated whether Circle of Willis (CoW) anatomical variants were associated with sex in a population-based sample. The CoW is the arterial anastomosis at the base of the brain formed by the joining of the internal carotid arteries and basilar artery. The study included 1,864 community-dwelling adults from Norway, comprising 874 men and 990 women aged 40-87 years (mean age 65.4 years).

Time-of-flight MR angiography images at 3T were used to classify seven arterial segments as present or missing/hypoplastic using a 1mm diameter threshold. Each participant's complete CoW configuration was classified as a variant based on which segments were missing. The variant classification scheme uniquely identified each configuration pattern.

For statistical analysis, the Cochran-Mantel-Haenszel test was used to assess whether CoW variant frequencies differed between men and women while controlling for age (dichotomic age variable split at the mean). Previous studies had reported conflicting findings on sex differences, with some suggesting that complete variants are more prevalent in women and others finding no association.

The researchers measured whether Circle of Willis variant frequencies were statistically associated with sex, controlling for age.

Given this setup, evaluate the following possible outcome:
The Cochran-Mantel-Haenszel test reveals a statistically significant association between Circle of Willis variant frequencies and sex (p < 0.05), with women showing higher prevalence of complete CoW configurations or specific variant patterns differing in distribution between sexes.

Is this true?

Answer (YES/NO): NO